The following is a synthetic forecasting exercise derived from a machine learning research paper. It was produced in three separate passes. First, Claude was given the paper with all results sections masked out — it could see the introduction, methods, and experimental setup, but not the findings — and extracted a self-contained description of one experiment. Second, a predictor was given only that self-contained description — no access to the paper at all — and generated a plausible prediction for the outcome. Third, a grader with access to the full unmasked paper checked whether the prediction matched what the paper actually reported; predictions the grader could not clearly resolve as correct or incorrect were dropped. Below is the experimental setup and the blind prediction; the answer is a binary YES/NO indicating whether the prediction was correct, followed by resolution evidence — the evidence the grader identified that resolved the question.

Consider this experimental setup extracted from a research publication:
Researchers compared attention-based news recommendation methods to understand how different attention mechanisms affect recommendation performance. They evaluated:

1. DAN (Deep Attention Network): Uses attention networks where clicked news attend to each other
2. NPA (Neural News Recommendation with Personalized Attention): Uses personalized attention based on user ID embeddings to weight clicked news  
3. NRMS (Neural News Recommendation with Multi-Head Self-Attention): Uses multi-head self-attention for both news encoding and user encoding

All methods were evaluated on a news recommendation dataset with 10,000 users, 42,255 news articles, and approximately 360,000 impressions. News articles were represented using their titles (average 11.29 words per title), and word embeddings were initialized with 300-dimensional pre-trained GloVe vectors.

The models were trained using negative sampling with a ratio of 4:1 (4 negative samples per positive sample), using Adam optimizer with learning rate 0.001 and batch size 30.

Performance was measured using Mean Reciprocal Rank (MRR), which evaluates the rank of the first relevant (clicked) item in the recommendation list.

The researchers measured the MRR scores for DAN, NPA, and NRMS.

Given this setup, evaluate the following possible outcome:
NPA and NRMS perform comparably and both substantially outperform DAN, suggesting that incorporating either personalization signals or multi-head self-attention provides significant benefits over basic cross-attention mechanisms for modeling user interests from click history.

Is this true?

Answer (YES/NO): NO